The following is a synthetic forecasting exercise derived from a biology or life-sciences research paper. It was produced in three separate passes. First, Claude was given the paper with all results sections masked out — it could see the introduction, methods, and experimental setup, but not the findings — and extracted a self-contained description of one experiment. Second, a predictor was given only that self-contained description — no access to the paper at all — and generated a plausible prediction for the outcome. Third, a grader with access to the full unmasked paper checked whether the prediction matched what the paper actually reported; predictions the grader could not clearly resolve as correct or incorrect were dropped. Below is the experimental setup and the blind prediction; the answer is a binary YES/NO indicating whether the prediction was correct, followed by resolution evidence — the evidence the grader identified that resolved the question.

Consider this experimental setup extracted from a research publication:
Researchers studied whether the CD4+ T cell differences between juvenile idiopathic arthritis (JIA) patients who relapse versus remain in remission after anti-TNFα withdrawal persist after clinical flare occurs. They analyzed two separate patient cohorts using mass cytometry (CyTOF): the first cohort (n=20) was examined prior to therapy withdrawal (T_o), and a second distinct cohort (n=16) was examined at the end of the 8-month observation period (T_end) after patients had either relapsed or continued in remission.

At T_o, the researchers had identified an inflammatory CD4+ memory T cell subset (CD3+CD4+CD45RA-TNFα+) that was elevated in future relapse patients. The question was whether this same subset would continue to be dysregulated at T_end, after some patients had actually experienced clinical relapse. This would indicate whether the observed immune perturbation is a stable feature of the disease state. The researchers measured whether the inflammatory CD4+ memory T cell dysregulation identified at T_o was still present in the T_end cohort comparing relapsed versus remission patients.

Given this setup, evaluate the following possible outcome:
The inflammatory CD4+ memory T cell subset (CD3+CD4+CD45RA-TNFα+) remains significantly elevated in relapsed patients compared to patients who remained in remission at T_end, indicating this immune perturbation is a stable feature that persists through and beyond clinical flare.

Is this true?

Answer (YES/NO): YES